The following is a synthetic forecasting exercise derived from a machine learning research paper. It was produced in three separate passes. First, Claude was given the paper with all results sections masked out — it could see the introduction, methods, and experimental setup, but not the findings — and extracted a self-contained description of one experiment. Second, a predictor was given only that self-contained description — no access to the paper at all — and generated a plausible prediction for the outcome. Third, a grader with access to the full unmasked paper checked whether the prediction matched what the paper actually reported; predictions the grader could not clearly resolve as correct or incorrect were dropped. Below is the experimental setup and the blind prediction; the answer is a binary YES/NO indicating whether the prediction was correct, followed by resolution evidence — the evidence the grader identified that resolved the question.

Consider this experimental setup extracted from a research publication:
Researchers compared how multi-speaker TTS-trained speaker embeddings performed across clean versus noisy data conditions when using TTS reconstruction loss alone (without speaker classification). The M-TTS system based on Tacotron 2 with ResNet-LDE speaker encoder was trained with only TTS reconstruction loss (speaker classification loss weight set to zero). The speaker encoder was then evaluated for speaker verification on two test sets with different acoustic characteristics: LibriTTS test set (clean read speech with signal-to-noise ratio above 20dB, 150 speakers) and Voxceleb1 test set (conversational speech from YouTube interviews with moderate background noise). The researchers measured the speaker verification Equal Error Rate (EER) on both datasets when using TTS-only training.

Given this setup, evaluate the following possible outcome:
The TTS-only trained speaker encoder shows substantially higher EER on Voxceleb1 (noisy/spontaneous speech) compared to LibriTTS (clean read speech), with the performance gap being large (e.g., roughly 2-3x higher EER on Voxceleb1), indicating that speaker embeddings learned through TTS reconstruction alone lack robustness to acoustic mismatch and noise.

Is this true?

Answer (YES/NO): NO